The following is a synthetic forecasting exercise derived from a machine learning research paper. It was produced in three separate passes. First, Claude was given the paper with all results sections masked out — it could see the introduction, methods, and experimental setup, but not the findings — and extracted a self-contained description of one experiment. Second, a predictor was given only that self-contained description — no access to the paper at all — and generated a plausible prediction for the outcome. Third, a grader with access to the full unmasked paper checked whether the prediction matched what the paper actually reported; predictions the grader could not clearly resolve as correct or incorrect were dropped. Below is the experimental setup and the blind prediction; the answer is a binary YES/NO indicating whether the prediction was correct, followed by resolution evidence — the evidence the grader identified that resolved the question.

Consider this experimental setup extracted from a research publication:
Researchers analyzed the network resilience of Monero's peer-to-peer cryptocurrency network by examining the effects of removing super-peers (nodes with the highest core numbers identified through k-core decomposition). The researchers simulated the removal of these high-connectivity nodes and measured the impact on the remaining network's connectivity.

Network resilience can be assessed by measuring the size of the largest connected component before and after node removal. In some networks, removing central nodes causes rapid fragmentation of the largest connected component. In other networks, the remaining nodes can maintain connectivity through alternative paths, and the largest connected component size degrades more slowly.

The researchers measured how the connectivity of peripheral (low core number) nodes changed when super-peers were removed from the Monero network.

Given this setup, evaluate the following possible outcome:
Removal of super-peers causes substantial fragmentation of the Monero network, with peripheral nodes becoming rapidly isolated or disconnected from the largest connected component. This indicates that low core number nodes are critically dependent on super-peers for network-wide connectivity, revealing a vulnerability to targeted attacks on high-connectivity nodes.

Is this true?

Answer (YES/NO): NO